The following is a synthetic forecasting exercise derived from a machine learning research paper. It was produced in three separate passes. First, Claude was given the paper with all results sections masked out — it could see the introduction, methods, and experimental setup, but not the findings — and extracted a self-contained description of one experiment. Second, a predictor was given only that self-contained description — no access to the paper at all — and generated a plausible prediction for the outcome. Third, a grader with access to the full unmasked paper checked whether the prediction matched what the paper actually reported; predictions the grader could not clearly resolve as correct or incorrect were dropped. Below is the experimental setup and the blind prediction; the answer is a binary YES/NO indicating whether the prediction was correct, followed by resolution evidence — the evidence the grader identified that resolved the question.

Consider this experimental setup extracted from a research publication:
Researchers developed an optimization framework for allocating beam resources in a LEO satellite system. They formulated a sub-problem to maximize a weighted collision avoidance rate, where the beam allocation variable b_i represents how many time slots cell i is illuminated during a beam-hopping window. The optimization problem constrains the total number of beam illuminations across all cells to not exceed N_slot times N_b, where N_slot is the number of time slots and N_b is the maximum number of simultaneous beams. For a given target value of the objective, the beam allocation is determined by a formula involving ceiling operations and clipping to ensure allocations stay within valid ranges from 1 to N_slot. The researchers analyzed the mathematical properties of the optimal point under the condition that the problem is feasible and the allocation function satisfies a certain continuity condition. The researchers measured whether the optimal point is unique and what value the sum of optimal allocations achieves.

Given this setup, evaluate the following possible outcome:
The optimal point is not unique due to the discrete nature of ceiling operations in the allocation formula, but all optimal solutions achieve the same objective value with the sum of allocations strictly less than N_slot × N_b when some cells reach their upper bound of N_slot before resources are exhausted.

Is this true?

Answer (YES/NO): NO